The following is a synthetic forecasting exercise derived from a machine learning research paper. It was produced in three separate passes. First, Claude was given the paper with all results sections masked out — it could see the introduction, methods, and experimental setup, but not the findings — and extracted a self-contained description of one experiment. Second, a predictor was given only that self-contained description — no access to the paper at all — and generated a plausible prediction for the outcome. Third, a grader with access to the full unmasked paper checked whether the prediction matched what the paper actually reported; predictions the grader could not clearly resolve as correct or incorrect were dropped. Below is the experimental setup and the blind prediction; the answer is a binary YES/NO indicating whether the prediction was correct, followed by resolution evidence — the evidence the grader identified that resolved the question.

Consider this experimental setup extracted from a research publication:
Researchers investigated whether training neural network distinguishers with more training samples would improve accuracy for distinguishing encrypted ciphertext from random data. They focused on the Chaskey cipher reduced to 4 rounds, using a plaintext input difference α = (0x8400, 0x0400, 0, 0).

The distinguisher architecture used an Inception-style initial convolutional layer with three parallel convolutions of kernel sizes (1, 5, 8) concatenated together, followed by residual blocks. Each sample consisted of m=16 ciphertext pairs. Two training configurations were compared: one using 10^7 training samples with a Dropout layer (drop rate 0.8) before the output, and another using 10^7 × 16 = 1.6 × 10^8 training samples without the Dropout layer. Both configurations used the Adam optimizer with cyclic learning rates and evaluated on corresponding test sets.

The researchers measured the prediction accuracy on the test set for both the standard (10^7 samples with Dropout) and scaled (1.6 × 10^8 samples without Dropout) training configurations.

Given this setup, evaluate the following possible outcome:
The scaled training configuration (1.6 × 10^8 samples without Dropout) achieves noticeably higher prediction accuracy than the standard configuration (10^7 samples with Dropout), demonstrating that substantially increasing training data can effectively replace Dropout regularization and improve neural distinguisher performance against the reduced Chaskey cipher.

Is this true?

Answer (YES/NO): YES